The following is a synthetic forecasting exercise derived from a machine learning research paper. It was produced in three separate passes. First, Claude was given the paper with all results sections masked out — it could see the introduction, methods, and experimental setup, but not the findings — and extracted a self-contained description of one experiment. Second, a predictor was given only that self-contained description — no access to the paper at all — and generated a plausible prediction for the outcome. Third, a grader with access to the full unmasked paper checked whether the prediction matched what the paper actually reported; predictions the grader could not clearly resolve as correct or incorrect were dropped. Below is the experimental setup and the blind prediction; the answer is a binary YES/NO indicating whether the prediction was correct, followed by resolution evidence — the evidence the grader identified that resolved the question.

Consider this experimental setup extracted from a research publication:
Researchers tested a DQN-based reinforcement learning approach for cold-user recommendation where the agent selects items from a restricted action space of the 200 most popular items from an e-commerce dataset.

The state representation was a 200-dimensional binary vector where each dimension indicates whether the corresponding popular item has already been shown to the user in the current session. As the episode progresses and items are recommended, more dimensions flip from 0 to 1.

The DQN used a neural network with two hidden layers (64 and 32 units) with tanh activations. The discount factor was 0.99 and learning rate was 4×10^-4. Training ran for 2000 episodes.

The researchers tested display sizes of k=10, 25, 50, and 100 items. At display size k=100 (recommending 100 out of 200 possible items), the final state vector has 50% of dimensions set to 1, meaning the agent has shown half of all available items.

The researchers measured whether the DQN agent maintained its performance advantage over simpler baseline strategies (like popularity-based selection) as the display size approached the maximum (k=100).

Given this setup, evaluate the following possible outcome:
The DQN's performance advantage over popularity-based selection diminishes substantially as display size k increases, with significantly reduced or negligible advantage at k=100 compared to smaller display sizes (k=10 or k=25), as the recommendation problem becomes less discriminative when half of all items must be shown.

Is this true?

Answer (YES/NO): YES